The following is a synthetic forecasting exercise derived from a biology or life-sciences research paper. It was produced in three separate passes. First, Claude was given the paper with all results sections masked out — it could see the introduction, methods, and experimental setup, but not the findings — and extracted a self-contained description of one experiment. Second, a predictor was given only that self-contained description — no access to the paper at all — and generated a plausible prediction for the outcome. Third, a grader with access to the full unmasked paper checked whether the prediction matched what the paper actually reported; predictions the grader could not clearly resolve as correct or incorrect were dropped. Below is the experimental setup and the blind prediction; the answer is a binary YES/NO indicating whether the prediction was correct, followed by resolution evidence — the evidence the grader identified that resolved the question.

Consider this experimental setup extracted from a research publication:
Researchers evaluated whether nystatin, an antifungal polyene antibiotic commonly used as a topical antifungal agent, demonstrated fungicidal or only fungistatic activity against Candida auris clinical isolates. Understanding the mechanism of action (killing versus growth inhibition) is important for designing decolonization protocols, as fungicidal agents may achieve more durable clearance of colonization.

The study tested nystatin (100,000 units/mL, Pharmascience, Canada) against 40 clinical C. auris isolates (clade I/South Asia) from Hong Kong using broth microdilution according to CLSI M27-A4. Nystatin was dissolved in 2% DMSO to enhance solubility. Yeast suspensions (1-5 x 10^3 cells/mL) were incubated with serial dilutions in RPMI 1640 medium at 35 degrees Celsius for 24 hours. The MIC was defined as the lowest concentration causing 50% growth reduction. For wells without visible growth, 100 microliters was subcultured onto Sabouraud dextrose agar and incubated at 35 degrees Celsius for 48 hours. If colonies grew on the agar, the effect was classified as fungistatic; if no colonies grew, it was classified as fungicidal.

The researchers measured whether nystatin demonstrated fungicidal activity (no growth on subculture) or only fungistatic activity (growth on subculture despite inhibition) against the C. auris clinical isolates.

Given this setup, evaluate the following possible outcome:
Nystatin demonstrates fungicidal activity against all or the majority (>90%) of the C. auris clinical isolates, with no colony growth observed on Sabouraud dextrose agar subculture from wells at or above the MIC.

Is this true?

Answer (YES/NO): YES